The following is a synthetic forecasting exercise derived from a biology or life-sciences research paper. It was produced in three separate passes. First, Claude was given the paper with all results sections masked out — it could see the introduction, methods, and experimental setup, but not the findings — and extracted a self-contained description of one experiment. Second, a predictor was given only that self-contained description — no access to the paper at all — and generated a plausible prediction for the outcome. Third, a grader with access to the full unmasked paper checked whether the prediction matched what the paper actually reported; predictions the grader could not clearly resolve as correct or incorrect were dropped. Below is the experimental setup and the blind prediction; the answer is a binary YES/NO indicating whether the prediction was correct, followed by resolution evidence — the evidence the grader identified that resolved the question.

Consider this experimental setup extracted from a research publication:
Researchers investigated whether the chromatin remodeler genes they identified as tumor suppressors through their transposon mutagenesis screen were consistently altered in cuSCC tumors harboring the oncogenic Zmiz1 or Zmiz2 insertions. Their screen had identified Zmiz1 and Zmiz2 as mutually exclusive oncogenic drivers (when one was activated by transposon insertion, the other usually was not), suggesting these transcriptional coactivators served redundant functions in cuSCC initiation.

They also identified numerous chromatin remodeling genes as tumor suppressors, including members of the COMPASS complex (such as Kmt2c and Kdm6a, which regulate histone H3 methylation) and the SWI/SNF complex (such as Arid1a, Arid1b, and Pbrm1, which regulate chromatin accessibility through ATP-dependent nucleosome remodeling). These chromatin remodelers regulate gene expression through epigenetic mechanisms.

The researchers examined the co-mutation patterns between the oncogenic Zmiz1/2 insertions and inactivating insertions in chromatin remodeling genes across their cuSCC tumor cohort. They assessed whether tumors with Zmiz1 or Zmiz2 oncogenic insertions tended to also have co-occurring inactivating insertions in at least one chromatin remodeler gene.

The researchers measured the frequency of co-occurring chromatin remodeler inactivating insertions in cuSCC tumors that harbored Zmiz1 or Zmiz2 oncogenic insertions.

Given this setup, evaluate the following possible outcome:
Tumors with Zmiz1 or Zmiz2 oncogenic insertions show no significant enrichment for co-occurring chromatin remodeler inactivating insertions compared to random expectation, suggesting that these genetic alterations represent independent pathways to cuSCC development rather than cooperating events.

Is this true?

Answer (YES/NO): NO